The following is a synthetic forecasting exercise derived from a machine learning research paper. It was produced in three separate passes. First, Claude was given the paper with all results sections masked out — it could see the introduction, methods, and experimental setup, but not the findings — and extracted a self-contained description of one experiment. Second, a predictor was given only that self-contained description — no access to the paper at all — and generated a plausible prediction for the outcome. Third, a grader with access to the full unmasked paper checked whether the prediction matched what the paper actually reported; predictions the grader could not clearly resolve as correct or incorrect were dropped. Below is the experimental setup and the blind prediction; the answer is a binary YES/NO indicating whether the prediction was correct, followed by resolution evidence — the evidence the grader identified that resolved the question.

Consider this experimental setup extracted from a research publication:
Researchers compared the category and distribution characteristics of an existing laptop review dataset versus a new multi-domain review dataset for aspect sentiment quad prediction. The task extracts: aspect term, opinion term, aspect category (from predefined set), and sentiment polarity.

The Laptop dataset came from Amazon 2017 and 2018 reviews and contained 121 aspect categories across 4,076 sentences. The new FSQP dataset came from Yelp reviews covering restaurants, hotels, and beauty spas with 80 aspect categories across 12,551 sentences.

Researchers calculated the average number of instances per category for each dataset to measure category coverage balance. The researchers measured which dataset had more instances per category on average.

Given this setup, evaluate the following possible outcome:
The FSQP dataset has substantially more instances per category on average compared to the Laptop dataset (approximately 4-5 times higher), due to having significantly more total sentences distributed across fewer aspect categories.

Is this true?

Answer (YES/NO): YES